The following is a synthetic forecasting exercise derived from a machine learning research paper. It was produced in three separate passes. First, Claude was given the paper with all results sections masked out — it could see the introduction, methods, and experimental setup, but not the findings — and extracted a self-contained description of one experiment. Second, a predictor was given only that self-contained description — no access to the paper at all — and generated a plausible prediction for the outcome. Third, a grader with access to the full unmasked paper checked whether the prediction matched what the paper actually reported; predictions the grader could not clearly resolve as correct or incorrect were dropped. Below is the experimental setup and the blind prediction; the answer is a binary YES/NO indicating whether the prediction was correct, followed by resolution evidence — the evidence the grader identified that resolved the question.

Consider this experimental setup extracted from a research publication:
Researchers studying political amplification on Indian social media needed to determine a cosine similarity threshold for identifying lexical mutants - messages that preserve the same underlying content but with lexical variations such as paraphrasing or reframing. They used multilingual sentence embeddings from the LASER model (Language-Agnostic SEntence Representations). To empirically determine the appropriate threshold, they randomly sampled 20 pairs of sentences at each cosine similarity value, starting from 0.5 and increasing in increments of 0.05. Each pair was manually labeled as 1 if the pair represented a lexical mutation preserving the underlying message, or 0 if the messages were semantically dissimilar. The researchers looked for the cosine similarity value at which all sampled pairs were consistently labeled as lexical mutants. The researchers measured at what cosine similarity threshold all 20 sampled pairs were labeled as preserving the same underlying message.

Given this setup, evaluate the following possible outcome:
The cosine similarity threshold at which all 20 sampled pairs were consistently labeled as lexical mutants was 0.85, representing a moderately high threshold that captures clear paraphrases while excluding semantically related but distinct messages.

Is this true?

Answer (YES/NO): YES